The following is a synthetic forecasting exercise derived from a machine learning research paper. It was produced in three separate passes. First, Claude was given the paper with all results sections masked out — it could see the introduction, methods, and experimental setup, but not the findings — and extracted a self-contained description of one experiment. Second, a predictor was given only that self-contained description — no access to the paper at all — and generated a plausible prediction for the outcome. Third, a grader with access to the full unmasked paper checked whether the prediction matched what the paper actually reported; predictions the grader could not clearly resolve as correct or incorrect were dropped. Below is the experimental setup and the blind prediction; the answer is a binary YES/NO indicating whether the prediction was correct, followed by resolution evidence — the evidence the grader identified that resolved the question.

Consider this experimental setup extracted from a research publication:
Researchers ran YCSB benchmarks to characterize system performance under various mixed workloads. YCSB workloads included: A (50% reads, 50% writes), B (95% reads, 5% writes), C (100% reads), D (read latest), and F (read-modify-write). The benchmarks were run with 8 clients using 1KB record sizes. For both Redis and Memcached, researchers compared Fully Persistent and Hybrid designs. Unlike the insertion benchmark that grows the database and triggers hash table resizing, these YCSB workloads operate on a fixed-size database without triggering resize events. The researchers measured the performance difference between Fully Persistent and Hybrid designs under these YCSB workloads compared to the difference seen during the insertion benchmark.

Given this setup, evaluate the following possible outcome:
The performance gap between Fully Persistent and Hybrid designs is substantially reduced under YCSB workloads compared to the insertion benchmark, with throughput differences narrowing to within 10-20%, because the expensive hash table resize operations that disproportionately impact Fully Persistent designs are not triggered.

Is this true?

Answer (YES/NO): NO